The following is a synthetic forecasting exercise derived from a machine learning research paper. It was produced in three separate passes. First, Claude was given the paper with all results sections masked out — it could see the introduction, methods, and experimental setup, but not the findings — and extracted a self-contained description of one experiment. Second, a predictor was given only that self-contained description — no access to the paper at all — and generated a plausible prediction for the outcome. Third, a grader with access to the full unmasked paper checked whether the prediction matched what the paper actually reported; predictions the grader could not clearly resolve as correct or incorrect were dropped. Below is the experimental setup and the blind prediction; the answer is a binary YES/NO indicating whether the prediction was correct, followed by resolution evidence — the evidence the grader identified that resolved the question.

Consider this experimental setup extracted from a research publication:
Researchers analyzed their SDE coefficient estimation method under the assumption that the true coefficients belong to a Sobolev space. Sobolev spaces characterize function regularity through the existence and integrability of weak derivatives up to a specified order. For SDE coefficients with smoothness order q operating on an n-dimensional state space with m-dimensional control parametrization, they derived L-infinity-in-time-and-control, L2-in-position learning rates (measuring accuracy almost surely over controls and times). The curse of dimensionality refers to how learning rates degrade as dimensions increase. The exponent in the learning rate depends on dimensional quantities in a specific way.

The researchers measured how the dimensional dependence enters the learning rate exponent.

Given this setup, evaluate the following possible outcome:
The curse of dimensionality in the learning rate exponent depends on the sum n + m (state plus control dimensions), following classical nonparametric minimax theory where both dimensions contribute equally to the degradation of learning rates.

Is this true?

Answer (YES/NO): NO